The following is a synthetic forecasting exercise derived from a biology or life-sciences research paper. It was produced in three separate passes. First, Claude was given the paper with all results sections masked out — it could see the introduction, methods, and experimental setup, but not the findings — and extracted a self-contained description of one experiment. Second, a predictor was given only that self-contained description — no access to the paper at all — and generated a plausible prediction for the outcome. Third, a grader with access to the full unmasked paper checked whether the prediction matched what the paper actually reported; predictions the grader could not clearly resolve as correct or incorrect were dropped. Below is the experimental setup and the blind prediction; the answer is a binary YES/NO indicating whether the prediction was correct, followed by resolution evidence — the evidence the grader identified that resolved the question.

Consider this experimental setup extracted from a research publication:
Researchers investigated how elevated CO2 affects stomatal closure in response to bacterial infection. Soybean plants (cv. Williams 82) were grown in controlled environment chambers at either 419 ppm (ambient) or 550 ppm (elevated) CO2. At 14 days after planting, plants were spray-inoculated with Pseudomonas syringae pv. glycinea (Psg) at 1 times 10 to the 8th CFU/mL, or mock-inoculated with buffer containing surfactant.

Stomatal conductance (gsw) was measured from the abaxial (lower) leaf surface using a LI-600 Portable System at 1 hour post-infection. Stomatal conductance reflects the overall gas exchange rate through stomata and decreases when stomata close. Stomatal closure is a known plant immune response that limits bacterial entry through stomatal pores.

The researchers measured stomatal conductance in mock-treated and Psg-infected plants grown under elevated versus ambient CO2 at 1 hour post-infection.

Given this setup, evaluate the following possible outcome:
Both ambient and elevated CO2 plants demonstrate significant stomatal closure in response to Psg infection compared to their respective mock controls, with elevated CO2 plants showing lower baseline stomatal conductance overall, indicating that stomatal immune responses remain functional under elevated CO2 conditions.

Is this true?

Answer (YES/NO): NO